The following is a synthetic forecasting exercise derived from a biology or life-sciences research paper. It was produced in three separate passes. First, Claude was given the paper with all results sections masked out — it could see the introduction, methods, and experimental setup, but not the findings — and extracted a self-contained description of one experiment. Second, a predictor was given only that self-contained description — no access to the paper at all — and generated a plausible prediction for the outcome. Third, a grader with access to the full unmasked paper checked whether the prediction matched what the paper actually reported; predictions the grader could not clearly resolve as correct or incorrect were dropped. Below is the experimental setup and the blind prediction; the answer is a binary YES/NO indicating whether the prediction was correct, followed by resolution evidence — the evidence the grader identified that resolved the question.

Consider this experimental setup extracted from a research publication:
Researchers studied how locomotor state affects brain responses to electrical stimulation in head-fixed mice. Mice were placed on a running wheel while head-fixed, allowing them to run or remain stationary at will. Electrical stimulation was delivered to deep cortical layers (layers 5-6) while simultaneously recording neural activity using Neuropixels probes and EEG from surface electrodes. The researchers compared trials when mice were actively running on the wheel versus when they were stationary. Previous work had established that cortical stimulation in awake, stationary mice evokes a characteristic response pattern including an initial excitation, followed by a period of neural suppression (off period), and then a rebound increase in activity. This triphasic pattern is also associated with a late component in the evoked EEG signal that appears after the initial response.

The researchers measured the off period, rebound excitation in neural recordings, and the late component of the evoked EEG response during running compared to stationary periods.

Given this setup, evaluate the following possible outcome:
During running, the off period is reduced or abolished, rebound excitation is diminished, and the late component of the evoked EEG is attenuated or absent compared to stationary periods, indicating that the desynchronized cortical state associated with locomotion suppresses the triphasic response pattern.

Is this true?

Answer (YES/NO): YES